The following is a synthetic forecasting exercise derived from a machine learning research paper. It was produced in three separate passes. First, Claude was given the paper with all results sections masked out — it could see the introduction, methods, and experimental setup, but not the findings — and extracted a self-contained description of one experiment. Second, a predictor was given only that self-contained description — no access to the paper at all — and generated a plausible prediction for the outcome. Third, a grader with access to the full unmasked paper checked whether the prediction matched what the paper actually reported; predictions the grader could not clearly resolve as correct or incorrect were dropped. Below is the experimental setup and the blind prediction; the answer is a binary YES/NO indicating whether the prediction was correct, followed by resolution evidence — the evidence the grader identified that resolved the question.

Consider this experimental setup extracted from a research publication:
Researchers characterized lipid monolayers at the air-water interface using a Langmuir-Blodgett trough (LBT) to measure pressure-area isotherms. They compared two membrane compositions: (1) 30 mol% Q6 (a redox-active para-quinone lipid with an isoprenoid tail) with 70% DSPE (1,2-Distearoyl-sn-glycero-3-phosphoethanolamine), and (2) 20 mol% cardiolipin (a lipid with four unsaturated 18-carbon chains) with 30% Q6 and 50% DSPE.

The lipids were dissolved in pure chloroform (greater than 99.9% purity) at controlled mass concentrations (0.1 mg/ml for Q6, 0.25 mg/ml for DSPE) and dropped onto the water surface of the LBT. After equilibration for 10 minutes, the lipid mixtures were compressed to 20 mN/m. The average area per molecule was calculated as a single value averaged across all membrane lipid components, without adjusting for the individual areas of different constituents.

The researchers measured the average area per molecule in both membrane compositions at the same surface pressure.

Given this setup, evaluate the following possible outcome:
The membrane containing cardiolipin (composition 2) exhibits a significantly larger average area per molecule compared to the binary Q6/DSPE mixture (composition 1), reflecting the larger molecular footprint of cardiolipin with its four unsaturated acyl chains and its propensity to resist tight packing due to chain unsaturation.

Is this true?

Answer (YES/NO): YES